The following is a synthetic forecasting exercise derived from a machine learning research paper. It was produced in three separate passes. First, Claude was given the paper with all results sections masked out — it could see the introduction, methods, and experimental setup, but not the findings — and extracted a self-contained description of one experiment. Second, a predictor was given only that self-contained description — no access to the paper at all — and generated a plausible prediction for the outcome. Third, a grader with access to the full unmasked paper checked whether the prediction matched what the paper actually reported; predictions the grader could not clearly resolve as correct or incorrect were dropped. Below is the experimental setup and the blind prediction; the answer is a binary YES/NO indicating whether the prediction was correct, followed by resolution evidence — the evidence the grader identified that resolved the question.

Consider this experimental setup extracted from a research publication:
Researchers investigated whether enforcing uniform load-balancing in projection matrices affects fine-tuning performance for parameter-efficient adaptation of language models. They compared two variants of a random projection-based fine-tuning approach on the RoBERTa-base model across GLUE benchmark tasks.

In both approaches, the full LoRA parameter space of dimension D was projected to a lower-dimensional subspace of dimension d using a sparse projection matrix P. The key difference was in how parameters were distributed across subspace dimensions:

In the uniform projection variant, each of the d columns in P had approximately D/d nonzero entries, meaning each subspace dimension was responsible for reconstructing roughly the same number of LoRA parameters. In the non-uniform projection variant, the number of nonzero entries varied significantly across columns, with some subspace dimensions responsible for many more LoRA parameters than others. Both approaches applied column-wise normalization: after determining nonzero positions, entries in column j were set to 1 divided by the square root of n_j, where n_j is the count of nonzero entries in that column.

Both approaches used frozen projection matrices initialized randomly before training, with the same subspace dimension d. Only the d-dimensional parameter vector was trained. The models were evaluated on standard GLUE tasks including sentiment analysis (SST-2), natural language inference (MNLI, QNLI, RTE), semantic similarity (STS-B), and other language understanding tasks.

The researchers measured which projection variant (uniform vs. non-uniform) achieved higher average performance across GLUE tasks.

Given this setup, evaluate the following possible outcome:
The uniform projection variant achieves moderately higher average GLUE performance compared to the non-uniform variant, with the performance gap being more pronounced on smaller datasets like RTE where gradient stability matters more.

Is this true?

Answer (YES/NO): NO